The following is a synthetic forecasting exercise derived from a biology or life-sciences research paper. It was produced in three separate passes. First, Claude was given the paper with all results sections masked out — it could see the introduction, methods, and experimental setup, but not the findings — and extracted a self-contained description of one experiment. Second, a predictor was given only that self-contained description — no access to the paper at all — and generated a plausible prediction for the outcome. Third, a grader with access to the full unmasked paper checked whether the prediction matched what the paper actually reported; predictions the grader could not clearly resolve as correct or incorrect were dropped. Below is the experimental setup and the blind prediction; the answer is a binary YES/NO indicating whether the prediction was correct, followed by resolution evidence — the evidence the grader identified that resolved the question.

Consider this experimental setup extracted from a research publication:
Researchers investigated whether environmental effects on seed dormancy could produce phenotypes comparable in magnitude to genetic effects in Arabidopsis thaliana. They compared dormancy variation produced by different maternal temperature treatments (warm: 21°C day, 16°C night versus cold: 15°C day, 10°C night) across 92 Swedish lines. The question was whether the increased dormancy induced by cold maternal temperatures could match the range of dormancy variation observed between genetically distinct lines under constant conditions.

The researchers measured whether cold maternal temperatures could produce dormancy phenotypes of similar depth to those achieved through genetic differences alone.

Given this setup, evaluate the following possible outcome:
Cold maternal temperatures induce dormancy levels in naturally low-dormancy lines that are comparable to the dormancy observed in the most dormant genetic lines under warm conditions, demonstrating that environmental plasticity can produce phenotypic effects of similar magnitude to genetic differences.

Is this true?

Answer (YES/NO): YES